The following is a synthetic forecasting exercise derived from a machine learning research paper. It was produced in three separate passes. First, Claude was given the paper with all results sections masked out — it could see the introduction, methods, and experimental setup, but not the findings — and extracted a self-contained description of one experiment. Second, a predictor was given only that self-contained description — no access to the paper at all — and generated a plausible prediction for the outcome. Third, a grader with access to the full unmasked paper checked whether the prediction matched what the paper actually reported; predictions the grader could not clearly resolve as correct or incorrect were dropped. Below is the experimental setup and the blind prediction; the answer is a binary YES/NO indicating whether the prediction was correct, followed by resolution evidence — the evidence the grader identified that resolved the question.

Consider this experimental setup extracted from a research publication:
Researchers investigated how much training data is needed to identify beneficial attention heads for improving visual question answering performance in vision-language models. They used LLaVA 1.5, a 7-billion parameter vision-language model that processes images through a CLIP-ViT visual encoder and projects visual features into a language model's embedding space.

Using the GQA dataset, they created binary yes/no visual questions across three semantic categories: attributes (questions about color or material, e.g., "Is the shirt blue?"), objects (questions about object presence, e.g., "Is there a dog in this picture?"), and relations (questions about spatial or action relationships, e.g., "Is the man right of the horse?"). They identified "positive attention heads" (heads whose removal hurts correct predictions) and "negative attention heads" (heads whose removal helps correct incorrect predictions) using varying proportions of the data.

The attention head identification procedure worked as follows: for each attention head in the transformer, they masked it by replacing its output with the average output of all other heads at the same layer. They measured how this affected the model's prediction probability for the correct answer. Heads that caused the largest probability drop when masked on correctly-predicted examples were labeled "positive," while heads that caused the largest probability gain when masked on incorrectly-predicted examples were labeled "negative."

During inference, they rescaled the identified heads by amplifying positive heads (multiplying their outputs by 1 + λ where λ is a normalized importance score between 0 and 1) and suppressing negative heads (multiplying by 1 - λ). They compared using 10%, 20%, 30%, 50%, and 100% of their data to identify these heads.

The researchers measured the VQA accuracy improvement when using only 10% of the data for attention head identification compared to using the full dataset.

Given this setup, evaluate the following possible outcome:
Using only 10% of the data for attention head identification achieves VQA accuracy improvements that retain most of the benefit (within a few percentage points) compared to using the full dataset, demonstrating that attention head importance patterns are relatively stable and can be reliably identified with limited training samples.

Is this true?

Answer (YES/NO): NO